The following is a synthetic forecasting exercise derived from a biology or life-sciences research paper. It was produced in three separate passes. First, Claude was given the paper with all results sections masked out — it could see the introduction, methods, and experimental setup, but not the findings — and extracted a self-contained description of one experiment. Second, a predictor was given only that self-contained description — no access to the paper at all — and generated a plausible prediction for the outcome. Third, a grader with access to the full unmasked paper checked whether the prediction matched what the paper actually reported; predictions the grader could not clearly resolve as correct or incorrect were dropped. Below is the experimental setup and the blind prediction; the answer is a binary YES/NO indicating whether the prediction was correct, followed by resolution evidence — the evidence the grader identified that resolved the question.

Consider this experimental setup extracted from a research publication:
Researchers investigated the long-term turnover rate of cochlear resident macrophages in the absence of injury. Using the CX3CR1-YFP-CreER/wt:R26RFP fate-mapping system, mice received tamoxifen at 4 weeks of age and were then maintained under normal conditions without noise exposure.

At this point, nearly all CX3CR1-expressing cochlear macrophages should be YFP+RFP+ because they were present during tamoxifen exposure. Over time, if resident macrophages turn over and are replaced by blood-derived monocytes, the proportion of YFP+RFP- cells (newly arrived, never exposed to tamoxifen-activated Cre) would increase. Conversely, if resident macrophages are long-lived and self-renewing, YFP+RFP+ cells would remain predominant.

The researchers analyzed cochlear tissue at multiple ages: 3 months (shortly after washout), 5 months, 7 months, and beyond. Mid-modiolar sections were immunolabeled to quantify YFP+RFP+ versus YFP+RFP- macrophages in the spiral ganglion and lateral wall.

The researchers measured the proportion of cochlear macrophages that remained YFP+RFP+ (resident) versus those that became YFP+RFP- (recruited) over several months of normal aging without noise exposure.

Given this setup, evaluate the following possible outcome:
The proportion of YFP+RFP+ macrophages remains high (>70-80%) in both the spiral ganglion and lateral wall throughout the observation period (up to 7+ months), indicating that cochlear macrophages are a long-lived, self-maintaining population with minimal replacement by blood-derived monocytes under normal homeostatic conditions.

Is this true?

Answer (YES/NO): YES